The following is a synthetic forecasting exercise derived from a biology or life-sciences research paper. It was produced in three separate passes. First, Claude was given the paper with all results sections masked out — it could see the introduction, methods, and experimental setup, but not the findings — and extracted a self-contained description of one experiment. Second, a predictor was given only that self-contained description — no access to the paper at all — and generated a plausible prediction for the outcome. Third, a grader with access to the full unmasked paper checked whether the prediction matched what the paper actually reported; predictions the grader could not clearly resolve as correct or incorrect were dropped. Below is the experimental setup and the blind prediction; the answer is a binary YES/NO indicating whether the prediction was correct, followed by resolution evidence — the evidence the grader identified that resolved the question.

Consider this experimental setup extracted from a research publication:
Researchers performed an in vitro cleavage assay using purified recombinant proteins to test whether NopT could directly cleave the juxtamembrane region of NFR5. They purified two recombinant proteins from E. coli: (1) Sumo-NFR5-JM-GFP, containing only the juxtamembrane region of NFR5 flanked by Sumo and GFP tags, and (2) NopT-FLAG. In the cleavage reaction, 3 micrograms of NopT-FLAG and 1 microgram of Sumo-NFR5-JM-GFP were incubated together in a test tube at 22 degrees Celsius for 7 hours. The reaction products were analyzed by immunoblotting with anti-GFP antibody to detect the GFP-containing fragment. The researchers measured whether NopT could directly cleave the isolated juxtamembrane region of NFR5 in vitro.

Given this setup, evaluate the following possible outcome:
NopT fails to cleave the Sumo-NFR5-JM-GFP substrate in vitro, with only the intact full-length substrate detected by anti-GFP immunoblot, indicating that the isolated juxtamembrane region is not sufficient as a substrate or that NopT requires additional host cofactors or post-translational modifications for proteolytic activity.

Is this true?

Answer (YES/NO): NO